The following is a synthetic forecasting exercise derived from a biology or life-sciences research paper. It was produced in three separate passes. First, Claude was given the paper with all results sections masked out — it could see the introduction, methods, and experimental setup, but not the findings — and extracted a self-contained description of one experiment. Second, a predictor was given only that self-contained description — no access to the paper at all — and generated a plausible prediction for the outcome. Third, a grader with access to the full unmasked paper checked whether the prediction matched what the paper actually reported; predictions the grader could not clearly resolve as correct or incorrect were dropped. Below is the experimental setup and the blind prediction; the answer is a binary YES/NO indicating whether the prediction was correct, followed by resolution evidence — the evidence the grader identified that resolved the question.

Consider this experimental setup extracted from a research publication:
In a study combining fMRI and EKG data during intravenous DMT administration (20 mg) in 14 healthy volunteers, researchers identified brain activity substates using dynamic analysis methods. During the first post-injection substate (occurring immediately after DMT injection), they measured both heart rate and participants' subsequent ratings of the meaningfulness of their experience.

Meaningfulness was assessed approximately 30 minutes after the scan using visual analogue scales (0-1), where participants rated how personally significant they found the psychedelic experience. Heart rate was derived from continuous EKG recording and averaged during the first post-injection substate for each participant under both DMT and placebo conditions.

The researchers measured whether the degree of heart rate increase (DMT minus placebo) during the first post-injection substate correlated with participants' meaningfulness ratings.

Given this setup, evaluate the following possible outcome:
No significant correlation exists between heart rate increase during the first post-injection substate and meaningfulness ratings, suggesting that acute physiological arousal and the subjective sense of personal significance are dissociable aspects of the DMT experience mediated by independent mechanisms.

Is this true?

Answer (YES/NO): NO